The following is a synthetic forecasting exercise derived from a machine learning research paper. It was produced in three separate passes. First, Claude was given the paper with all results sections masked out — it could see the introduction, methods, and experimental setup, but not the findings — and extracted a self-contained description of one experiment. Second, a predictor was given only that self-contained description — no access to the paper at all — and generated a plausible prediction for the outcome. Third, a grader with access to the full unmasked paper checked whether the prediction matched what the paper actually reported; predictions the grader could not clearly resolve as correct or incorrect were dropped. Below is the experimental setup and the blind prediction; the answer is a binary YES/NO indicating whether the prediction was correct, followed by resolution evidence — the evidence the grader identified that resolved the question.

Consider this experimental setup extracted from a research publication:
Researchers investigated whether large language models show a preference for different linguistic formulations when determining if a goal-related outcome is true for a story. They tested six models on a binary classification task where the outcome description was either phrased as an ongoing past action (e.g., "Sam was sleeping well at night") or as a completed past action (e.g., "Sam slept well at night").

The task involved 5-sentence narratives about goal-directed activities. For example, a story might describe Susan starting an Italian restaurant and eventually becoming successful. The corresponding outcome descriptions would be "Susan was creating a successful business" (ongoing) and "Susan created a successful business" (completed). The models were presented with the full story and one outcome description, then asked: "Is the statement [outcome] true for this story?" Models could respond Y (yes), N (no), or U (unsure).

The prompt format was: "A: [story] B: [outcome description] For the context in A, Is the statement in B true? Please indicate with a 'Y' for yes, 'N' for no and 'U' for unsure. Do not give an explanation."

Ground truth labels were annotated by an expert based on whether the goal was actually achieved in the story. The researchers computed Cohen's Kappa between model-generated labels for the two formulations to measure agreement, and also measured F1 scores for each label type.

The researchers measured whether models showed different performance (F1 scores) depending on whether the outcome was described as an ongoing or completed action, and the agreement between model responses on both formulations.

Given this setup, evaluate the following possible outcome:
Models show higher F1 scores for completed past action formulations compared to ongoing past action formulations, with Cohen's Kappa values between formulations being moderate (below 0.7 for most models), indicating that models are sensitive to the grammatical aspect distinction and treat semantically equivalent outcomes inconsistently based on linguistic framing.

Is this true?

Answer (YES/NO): NO